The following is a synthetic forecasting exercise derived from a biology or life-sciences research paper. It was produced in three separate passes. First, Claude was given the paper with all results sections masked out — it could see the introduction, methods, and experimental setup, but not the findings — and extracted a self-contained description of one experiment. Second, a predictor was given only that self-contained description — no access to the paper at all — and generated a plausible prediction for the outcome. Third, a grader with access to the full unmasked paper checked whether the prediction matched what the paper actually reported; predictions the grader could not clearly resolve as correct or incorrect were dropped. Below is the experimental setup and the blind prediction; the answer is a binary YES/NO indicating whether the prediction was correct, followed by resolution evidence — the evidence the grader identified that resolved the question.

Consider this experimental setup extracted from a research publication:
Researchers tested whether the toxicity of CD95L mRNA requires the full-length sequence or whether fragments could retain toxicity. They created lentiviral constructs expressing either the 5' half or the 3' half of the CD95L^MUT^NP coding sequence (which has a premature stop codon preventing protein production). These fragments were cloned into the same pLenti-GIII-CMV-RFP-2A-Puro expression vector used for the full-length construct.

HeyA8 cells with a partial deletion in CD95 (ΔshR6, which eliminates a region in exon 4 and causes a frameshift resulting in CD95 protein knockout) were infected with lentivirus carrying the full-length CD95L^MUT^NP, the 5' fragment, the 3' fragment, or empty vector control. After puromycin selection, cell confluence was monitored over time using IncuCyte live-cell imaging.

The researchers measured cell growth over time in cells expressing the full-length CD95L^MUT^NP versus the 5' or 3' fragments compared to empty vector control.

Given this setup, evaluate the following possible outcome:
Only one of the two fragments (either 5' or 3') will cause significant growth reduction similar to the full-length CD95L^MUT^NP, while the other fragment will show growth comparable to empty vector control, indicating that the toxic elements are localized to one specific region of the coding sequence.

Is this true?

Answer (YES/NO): NO